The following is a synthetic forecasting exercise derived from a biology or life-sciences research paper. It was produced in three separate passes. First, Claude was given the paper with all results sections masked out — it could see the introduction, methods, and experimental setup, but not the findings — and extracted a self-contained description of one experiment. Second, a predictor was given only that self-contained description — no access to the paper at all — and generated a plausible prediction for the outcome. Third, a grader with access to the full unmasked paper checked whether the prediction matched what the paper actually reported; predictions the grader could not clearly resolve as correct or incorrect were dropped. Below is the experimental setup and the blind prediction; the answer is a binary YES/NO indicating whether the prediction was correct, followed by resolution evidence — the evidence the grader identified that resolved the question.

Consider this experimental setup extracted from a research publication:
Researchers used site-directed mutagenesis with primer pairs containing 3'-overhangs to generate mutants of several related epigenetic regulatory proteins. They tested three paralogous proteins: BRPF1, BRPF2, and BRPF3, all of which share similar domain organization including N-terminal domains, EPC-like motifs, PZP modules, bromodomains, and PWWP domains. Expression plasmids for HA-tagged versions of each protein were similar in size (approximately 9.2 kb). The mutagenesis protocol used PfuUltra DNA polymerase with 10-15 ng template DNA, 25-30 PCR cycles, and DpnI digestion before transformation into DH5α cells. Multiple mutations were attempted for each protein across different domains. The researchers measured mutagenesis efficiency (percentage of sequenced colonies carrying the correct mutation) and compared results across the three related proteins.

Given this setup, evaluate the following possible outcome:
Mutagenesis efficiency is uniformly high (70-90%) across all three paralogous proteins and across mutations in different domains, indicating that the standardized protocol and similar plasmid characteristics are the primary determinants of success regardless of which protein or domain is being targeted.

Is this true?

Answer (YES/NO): NO